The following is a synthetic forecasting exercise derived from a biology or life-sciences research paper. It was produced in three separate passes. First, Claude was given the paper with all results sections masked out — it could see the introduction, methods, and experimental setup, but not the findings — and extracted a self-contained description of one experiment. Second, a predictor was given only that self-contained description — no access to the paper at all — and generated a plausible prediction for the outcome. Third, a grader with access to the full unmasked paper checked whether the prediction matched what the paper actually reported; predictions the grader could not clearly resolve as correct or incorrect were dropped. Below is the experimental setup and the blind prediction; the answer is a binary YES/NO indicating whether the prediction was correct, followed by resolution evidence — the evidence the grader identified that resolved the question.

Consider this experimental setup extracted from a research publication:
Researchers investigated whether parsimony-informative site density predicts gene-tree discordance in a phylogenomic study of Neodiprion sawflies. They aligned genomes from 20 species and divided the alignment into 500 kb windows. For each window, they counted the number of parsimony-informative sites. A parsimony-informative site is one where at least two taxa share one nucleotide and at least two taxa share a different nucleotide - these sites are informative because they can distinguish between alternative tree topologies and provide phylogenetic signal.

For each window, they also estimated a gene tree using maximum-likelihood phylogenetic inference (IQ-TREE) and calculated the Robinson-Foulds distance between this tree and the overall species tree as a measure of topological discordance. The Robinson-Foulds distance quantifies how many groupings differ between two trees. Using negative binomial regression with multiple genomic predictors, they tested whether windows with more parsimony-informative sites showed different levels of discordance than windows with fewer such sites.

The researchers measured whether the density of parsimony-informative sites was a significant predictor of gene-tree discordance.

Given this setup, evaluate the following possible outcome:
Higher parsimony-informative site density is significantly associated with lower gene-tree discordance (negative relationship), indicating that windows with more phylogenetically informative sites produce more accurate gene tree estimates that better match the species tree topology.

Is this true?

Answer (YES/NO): NO